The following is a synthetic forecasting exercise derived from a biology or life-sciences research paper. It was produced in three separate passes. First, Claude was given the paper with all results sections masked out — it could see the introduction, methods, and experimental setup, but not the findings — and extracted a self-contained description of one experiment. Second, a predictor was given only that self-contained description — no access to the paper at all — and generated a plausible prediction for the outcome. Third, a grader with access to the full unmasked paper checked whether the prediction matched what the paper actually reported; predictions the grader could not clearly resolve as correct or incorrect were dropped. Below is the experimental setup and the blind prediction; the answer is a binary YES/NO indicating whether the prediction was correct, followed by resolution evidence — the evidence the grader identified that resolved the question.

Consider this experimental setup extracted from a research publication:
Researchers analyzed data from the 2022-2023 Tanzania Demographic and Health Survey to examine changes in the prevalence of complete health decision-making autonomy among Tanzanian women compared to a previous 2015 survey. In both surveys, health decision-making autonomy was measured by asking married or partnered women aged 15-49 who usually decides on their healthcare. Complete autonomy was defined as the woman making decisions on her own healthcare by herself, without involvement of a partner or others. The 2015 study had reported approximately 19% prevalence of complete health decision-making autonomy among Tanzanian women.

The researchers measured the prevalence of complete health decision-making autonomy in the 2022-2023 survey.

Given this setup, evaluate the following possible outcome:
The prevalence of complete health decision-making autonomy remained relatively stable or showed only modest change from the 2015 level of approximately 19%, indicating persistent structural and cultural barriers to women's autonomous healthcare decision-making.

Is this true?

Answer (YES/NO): YES